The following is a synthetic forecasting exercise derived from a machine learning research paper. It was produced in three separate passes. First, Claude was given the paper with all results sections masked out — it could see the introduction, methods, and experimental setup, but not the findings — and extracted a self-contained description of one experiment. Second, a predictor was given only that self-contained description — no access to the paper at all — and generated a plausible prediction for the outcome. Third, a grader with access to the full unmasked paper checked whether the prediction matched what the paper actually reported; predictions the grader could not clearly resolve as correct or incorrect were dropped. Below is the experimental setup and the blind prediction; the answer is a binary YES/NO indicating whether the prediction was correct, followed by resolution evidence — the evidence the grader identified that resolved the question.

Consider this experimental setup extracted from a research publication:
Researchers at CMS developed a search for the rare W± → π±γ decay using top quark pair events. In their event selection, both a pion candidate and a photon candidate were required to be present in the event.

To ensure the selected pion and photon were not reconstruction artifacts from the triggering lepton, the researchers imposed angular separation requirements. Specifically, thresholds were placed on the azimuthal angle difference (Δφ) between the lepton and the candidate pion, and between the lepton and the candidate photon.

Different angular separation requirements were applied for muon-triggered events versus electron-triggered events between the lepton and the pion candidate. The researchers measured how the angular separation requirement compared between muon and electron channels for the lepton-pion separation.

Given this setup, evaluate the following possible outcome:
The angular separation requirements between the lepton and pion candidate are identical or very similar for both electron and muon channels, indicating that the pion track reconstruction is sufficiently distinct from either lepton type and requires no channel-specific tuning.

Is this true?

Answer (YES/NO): NO